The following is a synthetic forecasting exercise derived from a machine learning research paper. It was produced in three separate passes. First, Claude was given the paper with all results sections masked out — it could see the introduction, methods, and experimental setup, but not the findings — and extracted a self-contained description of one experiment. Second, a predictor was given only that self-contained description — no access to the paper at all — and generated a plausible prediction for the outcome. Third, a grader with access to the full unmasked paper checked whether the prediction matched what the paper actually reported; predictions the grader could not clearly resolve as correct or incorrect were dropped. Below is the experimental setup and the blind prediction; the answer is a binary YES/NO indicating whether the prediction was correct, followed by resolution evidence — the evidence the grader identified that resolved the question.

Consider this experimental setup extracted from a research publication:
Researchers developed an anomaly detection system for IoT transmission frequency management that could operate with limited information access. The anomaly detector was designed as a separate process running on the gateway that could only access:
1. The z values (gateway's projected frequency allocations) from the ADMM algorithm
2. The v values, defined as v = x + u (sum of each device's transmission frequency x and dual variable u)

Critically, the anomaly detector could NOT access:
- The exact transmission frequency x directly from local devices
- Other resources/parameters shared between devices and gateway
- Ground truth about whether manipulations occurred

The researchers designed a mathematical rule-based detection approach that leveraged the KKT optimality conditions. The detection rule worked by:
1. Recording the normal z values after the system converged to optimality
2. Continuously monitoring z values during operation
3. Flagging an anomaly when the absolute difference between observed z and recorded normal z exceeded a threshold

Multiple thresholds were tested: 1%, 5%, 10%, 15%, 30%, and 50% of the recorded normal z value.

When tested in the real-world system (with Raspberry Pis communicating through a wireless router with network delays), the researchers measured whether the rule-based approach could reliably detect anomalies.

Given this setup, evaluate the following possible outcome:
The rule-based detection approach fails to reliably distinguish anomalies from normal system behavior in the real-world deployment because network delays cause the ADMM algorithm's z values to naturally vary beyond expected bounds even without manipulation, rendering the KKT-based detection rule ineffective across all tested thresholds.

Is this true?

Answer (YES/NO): NO